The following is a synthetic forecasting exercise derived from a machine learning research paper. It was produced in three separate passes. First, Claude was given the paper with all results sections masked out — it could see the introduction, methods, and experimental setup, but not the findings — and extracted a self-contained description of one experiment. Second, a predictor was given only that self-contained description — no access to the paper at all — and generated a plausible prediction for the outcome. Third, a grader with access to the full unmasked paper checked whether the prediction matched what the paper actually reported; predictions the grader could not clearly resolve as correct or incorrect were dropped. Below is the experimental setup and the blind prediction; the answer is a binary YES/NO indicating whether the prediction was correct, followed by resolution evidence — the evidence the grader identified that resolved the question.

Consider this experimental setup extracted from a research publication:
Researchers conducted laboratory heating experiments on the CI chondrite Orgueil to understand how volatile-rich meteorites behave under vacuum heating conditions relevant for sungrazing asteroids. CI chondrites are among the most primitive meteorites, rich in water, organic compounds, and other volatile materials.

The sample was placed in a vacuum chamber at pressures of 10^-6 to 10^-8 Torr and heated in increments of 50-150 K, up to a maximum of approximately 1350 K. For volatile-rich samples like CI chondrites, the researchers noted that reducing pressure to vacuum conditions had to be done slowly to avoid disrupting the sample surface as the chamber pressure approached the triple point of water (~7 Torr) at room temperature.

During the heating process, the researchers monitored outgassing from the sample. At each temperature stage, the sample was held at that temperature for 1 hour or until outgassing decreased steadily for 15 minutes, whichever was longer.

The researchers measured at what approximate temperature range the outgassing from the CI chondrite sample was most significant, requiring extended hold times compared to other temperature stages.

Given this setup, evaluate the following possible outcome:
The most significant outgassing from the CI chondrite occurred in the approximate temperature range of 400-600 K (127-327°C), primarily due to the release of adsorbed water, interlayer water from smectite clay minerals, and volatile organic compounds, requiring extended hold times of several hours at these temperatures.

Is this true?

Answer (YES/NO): NO